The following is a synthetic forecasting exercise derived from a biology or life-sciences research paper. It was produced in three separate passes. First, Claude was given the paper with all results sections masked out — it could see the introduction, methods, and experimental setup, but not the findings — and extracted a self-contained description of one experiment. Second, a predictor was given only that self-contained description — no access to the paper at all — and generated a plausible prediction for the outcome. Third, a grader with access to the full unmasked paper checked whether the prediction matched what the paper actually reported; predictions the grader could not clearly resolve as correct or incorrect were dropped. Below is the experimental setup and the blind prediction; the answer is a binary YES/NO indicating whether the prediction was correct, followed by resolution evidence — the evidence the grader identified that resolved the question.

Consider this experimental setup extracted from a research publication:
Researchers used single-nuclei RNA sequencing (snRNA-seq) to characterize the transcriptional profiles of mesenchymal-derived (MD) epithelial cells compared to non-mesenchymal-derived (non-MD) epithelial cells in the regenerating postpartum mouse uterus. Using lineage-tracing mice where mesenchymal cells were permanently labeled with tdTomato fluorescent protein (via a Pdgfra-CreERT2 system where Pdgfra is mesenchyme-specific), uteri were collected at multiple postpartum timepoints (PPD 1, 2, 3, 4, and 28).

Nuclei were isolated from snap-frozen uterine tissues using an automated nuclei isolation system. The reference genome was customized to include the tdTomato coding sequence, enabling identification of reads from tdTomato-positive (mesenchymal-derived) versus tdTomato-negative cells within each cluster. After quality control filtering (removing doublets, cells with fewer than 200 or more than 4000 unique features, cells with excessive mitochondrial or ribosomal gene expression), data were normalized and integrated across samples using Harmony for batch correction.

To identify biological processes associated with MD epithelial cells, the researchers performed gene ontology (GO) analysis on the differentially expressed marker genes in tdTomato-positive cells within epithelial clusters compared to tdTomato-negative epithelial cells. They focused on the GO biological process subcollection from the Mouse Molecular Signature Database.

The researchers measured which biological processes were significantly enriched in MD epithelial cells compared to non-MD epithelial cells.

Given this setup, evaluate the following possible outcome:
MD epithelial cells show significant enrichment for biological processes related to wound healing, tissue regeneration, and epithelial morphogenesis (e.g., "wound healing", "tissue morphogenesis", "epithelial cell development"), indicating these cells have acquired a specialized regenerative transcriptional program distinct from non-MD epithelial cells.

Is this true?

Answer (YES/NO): YES